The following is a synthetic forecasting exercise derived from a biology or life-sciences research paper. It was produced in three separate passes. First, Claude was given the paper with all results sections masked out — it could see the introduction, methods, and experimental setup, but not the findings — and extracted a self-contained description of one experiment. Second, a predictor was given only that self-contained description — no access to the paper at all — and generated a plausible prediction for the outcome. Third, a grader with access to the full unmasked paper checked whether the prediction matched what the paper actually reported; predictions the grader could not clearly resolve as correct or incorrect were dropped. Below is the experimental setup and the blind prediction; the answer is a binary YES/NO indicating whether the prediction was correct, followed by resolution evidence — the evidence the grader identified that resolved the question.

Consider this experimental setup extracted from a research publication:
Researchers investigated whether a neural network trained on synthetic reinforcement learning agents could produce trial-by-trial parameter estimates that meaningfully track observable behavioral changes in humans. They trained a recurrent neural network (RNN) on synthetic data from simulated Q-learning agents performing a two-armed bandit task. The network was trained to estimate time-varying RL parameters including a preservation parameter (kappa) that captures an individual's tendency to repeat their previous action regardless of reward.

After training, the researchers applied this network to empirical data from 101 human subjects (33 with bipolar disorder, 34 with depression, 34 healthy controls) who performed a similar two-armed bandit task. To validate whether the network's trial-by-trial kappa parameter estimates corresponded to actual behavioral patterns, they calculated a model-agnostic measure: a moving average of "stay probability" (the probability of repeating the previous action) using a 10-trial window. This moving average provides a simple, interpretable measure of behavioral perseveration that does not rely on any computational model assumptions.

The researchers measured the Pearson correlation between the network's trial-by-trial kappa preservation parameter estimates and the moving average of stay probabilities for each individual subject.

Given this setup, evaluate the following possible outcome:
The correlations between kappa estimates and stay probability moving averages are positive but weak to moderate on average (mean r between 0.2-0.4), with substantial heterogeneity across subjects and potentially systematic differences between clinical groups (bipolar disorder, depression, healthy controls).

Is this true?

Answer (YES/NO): NO